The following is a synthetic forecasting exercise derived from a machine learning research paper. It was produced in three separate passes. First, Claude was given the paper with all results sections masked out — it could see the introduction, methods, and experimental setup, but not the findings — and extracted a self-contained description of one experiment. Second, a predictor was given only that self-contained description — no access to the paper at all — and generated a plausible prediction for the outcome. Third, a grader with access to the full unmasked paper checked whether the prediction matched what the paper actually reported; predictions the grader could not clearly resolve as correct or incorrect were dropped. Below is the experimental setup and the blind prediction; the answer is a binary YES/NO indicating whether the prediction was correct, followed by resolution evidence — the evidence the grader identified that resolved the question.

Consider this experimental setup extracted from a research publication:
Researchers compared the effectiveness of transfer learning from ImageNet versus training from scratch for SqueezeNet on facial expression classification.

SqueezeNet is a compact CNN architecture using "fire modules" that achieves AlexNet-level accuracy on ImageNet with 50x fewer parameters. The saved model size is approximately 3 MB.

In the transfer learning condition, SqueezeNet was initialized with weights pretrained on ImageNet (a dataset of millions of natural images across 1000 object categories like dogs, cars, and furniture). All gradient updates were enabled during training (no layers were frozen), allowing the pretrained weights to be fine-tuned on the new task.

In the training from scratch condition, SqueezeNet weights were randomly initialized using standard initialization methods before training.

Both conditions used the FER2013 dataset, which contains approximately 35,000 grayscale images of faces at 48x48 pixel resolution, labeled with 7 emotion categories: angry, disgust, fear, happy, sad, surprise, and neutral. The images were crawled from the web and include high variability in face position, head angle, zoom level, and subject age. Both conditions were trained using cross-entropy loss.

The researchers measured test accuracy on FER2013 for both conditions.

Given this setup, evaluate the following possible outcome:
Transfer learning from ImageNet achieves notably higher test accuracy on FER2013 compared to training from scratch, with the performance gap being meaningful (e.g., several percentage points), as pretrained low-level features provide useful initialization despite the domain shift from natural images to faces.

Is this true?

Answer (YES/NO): NO